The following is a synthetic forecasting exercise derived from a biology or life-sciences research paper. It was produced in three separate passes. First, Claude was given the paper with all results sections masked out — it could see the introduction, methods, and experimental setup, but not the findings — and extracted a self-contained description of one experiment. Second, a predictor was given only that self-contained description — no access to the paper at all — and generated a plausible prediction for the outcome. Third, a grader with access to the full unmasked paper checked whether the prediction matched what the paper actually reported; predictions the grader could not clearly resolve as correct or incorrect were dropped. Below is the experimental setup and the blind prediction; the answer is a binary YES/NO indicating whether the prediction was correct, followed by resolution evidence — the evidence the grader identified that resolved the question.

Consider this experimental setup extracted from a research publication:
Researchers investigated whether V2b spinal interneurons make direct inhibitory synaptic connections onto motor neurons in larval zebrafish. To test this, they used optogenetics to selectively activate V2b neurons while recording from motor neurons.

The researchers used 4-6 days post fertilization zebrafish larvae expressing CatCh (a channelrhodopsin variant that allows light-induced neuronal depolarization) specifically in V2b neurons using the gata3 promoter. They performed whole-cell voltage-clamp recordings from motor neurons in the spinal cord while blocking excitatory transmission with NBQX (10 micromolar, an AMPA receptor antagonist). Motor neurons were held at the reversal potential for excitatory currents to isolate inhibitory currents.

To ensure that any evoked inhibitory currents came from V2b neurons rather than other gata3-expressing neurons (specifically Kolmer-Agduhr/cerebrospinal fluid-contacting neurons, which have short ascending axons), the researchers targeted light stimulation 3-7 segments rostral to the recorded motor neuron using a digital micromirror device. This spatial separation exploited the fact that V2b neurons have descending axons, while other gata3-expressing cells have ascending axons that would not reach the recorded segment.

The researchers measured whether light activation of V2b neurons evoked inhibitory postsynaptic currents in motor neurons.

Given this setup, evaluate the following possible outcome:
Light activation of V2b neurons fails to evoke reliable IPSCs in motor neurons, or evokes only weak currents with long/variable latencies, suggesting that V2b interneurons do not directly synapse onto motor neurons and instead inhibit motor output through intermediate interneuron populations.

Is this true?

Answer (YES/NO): NO